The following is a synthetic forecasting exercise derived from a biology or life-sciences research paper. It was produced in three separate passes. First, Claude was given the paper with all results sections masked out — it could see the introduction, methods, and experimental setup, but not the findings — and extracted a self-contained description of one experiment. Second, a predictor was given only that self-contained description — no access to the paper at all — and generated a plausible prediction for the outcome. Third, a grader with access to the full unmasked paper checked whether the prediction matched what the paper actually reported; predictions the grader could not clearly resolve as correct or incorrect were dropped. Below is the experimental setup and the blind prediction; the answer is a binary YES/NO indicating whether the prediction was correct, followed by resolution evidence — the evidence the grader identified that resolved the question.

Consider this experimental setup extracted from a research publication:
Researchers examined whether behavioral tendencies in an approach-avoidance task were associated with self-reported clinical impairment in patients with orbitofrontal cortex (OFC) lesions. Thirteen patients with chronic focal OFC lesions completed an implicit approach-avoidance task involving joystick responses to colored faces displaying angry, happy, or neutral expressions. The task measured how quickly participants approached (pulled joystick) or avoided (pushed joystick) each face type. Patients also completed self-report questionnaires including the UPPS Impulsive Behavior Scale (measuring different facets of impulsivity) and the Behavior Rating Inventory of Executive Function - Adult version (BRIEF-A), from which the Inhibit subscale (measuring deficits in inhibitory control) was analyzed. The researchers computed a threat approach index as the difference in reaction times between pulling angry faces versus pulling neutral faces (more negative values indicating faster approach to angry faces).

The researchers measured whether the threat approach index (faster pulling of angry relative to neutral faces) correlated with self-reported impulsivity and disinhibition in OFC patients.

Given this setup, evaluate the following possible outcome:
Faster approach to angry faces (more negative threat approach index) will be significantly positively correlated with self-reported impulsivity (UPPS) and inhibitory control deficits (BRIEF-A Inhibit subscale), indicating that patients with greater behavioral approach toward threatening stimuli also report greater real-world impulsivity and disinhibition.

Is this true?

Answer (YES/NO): NO